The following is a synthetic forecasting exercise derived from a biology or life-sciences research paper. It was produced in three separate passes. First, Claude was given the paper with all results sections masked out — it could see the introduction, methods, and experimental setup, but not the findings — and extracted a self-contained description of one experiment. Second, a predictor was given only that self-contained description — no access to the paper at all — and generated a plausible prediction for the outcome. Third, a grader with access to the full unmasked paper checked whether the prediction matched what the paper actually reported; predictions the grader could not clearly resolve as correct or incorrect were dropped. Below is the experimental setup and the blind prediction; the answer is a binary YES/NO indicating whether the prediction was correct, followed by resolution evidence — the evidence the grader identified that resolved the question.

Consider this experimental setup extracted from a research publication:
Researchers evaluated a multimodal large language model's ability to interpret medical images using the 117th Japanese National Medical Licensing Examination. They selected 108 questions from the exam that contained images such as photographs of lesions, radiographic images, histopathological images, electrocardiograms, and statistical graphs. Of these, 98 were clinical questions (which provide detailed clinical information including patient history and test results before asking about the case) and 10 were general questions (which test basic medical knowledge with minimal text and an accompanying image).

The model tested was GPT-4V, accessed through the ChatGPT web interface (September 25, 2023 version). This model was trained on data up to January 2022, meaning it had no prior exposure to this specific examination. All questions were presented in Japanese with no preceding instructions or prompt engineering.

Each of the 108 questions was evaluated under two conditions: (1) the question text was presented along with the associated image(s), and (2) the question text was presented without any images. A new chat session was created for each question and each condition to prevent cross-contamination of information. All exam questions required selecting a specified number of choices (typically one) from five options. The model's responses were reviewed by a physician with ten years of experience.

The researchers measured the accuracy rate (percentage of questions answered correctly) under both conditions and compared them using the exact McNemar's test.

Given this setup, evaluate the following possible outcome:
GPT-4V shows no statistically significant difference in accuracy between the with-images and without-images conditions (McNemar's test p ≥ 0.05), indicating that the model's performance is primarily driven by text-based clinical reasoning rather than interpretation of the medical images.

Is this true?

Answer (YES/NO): YES